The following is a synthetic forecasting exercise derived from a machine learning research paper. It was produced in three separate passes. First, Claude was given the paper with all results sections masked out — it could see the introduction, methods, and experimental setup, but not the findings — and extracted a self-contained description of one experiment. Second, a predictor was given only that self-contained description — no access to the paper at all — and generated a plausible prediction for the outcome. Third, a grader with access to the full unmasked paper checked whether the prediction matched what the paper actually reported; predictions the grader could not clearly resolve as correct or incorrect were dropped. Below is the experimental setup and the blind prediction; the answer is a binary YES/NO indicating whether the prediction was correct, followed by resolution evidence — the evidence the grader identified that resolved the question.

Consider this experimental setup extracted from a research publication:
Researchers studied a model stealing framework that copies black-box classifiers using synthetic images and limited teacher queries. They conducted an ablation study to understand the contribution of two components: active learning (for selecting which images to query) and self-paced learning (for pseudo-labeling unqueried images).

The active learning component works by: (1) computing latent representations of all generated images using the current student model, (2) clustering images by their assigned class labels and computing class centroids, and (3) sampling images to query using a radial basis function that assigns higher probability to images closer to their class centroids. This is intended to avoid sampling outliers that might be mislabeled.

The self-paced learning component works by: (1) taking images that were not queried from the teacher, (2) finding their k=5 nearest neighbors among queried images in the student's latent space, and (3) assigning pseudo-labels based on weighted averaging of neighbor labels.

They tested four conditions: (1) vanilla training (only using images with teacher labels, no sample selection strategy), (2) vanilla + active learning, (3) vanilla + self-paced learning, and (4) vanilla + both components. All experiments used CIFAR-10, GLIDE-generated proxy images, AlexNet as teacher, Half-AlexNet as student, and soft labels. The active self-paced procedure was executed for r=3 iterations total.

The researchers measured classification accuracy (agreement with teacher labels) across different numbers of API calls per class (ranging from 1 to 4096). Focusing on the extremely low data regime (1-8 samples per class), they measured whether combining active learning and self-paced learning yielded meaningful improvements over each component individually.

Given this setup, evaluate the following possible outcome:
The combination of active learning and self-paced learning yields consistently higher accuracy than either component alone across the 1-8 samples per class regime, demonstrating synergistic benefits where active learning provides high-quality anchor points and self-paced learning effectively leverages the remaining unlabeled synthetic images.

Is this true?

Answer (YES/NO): YES